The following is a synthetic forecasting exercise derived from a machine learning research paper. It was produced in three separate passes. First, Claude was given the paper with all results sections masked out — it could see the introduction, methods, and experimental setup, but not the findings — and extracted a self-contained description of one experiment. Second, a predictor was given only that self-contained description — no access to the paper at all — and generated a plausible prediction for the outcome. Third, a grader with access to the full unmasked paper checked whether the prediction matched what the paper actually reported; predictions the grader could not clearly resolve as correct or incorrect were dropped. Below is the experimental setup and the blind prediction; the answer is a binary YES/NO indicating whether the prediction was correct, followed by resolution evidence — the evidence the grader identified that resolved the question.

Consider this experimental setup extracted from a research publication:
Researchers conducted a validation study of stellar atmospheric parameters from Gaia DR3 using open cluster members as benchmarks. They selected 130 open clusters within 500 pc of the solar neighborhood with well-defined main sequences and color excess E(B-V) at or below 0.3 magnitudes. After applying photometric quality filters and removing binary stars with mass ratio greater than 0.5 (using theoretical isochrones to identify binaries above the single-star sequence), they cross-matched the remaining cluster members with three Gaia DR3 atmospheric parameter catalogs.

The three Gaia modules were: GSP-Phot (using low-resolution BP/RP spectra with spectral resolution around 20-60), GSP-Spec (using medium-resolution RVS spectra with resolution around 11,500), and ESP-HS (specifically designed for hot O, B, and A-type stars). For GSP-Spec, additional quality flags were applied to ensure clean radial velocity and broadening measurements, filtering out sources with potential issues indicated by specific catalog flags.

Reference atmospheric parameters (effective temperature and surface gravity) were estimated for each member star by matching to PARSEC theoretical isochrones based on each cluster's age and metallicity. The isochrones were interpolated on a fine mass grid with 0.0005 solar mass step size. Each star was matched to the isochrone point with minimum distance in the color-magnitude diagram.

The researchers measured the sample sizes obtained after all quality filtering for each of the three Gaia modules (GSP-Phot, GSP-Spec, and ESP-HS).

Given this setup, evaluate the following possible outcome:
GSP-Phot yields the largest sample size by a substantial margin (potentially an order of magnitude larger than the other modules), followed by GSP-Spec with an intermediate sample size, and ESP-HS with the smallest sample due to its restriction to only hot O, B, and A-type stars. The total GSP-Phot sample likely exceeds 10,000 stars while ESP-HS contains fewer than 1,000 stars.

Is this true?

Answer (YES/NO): NO